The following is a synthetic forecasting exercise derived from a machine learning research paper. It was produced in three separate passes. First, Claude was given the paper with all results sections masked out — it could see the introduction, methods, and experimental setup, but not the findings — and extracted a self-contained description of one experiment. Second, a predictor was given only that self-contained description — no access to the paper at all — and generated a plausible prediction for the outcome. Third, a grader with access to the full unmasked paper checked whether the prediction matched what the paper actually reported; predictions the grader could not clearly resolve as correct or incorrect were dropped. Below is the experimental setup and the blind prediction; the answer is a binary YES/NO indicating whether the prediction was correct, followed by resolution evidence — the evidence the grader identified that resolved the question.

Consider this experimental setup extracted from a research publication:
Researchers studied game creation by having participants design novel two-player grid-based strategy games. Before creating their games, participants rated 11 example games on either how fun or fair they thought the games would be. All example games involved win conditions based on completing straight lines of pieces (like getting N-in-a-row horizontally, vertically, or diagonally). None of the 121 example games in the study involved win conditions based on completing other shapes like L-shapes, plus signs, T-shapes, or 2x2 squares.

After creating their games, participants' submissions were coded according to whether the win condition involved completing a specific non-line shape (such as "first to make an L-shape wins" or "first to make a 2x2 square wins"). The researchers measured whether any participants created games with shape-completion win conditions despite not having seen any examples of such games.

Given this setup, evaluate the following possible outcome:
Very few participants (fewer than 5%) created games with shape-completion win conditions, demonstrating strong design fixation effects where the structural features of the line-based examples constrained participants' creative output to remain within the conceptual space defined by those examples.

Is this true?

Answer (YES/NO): NO